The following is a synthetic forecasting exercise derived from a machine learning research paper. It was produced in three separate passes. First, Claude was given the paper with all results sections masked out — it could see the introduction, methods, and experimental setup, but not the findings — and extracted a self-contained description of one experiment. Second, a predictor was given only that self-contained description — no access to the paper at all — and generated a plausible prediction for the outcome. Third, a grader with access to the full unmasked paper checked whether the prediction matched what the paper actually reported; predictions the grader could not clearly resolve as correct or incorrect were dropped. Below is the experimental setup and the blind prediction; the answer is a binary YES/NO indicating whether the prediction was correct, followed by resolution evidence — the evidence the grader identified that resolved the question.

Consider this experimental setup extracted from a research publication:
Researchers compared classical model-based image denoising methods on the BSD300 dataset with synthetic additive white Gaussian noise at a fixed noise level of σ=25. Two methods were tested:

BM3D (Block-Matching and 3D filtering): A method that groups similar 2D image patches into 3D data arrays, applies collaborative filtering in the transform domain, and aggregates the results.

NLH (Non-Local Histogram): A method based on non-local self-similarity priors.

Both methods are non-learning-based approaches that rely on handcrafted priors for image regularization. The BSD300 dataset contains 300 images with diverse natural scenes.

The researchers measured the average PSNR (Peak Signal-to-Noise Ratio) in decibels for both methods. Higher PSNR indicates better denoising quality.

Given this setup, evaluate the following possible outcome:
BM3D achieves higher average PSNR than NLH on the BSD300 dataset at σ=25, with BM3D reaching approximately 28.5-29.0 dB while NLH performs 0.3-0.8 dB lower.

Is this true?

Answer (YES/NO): NO